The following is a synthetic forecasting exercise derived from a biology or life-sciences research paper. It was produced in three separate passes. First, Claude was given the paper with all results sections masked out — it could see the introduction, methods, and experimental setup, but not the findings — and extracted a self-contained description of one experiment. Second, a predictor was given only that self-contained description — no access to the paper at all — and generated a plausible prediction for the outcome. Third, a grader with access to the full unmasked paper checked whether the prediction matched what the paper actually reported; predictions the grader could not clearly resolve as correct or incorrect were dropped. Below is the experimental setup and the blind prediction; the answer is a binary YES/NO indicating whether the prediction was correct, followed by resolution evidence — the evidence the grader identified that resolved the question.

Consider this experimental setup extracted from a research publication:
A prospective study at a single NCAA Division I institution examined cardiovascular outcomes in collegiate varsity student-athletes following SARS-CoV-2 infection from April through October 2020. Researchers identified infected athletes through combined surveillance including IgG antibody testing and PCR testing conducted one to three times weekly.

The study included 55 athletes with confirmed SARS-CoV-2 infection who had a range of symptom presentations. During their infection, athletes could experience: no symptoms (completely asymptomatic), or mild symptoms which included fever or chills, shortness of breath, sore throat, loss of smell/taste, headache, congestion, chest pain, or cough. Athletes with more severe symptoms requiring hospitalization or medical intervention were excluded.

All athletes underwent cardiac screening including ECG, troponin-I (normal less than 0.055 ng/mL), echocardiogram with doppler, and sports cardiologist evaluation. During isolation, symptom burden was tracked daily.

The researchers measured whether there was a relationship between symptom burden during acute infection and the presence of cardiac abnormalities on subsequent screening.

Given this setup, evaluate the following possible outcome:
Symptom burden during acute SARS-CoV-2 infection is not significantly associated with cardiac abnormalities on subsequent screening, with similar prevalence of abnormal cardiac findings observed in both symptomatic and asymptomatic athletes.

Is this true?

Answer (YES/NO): NO